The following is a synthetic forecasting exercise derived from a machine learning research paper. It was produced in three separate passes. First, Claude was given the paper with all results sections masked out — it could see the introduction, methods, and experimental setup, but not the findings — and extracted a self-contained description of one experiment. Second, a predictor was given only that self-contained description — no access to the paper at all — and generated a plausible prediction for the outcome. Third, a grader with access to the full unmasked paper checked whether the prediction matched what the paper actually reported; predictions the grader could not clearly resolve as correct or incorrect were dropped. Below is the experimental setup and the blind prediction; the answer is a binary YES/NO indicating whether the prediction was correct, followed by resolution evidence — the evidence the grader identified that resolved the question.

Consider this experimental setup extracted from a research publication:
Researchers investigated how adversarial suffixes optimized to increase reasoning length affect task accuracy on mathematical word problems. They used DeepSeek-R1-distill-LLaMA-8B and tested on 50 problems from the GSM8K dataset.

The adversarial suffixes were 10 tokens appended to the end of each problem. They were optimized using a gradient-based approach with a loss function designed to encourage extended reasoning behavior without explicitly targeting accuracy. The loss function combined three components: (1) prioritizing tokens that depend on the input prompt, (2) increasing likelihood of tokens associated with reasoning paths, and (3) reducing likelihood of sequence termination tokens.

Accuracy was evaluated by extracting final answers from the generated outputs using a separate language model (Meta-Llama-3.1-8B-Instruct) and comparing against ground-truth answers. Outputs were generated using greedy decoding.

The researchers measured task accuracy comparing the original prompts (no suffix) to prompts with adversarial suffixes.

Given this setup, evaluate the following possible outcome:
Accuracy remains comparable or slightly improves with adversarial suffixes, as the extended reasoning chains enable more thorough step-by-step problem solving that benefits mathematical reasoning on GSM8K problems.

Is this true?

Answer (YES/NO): NO